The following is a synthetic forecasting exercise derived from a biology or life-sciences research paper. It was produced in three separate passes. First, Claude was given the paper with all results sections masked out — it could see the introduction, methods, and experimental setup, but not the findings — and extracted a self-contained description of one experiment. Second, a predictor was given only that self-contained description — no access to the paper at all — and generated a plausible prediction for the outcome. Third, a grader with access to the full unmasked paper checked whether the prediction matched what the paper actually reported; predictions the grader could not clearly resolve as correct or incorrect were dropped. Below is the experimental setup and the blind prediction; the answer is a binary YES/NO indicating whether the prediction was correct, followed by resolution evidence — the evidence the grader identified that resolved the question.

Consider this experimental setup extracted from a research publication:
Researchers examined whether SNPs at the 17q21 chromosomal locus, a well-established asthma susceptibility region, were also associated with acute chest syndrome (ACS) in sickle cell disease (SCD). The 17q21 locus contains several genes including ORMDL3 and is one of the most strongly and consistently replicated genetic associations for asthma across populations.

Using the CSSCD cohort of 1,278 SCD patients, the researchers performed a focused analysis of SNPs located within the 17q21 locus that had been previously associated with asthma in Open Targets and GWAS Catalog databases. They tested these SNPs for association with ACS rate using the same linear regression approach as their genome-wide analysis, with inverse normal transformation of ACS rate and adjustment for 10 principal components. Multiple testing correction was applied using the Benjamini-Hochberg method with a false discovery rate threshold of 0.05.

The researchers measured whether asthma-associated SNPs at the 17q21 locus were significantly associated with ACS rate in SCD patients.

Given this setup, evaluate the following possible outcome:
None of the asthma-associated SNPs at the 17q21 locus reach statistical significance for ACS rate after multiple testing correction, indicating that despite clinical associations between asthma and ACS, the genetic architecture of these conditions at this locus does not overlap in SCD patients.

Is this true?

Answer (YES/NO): YES